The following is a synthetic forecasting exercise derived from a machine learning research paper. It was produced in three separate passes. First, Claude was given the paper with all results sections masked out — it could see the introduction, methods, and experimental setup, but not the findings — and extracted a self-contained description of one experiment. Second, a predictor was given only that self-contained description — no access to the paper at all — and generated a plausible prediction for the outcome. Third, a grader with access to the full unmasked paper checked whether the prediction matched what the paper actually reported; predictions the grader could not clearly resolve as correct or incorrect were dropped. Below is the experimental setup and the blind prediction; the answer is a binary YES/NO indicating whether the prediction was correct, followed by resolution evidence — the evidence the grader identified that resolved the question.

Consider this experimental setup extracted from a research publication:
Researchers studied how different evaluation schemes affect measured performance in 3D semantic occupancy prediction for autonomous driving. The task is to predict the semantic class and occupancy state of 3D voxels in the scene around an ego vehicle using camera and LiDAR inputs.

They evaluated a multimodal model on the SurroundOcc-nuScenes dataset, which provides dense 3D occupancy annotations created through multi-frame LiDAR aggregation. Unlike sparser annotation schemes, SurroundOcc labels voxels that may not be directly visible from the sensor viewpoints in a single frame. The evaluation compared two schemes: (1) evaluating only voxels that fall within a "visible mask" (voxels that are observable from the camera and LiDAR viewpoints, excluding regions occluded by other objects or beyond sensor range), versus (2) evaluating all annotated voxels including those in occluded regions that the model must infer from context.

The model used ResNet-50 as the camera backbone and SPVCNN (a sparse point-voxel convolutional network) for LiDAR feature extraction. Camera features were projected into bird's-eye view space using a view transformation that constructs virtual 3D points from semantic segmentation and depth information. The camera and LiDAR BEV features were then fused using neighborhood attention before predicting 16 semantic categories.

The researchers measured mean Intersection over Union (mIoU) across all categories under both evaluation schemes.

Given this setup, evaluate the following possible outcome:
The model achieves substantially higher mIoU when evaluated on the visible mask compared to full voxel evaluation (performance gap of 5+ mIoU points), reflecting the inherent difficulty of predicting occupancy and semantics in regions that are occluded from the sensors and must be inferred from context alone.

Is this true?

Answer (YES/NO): YES